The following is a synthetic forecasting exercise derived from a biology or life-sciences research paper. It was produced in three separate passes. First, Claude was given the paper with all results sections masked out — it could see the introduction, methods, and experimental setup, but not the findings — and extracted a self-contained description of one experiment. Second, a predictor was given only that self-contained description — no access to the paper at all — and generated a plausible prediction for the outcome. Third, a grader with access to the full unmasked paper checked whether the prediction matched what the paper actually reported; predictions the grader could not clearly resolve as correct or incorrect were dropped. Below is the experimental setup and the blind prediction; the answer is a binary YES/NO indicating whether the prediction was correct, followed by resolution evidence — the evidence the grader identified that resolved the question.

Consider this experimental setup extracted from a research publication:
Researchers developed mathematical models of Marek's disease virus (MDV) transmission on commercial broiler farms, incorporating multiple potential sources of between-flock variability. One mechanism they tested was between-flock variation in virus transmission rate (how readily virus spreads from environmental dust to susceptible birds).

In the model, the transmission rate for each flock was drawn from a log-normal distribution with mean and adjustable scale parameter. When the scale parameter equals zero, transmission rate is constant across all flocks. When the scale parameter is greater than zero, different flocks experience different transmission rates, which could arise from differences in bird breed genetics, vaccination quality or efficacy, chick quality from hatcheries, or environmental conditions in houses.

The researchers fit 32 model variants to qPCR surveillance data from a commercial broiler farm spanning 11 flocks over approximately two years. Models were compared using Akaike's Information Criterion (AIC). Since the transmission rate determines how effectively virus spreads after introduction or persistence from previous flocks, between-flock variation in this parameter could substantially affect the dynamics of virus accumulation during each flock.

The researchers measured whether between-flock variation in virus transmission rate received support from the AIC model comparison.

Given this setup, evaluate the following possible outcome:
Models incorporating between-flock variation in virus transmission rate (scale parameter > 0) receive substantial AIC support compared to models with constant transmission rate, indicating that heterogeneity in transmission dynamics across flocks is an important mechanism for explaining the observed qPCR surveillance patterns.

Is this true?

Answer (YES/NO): YES